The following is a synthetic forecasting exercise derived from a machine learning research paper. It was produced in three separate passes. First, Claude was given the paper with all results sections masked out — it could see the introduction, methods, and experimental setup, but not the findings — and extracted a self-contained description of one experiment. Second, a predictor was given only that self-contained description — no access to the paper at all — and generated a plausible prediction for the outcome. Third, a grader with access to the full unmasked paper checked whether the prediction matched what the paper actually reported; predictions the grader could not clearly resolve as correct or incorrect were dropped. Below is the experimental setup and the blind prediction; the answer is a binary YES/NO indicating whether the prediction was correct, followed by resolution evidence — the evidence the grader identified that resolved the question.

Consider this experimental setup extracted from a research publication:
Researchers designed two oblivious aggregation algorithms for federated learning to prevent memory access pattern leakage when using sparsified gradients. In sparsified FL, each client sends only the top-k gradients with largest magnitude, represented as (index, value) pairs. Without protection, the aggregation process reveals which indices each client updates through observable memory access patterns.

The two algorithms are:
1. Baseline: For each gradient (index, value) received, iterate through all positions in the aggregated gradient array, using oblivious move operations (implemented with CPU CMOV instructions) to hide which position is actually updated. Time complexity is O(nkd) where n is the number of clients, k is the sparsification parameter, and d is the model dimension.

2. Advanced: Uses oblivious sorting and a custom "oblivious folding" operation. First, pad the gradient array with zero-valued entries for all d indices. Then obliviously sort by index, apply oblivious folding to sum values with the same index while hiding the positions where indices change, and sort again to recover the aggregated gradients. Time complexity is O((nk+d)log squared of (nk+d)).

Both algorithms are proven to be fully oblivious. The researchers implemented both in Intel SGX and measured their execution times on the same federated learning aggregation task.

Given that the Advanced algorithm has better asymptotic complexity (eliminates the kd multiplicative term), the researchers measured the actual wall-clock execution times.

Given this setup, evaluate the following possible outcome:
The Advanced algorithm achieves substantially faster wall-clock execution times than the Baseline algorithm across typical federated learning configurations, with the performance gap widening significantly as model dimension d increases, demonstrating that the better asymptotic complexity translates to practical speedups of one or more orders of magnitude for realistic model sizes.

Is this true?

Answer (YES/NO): NO